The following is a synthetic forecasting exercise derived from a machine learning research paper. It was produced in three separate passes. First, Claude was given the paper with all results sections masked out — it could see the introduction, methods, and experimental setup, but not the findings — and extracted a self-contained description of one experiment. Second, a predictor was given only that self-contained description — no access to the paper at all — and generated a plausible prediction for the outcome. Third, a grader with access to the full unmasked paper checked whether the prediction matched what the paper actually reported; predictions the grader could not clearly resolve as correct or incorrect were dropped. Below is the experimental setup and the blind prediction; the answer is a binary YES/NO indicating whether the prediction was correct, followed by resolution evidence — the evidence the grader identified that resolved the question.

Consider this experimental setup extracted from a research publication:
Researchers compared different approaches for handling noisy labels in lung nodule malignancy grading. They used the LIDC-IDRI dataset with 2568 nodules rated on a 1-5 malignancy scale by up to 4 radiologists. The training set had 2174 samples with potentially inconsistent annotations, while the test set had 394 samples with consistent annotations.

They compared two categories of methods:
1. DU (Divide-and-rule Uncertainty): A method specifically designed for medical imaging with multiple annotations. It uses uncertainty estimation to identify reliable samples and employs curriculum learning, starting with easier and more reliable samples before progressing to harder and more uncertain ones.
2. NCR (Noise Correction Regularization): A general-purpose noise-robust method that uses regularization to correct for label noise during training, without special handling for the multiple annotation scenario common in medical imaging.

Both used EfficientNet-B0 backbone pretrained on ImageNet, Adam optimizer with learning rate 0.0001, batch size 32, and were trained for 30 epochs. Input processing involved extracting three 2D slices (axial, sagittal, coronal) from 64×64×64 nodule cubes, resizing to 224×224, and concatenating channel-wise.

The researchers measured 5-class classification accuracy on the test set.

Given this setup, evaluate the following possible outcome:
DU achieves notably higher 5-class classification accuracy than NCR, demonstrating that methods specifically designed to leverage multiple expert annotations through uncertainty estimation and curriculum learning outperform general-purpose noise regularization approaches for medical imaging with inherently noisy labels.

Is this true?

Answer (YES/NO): NO